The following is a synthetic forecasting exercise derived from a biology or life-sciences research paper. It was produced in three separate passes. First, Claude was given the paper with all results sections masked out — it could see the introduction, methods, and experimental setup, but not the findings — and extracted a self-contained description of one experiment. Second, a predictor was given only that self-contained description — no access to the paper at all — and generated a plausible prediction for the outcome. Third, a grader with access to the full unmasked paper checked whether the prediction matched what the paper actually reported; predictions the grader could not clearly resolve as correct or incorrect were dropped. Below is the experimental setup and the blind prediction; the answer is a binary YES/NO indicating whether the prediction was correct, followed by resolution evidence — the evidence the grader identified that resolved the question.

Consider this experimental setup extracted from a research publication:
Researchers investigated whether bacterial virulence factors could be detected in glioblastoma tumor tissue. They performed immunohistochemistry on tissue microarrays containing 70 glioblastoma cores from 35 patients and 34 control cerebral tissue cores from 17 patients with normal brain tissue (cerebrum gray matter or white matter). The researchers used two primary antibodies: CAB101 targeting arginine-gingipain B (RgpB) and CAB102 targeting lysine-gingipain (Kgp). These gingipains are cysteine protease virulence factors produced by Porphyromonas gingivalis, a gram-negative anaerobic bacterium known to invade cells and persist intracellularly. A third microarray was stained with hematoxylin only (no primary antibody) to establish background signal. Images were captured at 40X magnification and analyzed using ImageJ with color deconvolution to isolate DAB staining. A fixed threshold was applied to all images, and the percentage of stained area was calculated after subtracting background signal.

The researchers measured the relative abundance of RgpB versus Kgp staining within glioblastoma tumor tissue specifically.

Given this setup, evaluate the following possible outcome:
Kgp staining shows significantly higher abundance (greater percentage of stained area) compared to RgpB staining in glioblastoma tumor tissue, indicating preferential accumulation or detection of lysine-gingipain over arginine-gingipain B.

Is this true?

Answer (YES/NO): YES